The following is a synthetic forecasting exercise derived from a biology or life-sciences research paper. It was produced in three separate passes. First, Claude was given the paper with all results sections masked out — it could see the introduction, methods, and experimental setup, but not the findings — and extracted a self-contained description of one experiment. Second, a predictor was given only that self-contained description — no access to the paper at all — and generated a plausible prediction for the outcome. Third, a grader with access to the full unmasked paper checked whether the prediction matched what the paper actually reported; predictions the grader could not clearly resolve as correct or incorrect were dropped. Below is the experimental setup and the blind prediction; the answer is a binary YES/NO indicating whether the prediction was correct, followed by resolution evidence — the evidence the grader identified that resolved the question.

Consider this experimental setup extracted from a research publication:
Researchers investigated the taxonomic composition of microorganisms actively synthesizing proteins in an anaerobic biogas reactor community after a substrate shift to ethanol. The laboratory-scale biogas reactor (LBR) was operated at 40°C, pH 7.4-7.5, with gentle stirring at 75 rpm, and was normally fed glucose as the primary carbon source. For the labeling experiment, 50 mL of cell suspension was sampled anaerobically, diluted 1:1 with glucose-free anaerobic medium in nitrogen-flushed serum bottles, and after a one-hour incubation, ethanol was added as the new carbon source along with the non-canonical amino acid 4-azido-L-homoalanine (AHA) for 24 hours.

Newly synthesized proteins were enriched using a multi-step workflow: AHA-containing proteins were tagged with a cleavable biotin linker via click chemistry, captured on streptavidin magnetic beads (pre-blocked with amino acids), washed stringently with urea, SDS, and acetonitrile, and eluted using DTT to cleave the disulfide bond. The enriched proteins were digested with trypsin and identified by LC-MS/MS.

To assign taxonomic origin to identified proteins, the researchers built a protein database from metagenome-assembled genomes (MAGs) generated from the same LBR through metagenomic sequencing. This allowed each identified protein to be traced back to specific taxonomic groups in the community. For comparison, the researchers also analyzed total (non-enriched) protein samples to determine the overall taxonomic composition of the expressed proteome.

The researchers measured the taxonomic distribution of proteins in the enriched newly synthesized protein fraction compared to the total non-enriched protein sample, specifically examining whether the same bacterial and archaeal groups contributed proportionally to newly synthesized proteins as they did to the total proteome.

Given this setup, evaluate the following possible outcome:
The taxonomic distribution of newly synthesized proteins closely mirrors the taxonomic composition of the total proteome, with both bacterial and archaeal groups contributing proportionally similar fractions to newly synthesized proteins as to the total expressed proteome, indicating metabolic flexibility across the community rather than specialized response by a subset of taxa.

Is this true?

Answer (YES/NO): NO